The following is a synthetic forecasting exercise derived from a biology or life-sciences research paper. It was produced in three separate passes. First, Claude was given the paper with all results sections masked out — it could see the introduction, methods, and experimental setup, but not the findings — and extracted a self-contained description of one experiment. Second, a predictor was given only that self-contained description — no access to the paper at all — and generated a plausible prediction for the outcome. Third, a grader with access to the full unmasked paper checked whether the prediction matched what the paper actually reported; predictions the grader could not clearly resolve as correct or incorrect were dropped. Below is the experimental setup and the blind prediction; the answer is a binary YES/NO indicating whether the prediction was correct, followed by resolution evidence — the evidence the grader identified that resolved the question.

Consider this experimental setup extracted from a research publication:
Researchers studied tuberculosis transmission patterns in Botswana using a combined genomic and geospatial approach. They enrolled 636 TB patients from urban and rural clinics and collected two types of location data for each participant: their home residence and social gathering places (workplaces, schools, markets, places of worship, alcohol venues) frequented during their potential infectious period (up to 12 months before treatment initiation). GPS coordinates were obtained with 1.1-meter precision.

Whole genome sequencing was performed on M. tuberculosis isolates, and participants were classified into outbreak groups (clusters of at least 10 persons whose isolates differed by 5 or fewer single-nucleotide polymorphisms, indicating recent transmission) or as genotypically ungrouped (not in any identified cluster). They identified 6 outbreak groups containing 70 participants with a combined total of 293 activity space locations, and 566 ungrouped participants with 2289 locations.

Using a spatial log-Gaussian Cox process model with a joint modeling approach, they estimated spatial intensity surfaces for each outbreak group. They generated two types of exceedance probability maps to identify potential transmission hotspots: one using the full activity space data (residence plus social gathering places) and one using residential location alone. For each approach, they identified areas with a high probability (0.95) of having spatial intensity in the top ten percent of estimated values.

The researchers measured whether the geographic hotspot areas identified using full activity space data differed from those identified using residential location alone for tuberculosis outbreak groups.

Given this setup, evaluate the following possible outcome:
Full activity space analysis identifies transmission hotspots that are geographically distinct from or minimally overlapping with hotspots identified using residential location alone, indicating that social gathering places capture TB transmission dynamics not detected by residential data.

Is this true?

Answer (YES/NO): NO